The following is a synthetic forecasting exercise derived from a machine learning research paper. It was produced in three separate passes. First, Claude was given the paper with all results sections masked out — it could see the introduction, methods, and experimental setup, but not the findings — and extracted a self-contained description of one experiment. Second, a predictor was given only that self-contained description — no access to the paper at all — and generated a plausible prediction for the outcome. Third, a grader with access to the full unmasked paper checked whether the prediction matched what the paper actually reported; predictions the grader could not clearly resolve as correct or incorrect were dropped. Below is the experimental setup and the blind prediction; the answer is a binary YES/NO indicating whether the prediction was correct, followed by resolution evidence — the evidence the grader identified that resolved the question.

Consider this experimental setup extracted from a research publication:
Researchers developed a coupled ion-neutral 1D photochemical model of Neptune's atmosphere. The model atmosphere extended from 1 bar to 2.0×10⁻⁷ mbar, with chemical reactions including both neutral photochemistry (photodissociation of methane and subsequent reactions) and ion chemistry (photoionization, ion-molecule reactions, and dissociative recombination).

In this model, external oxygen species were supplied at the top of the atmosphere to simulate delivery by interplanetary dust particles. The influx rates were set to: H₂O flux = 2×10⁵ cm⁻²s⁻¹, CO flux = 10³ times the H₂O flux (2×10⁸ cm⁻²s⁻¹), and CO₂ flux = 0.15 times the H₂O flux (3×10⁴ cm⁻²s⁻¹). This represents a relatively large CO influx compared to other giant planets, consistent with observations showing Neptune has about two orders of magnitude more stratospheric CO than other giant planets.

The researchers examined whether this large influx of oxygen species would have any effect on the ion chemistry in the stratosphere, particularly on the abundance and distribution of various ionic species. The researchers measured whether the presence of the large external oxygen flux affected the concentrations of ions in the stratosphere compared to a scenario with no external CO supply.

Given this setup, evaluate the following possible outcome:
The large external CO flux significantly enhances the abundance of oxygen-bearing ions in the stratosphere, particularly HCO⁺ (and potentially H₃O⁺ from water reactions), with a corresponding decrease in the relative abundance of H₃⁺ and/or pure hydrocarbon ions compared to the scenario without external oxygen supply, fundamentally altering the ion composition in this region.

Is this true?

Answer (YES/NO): NO